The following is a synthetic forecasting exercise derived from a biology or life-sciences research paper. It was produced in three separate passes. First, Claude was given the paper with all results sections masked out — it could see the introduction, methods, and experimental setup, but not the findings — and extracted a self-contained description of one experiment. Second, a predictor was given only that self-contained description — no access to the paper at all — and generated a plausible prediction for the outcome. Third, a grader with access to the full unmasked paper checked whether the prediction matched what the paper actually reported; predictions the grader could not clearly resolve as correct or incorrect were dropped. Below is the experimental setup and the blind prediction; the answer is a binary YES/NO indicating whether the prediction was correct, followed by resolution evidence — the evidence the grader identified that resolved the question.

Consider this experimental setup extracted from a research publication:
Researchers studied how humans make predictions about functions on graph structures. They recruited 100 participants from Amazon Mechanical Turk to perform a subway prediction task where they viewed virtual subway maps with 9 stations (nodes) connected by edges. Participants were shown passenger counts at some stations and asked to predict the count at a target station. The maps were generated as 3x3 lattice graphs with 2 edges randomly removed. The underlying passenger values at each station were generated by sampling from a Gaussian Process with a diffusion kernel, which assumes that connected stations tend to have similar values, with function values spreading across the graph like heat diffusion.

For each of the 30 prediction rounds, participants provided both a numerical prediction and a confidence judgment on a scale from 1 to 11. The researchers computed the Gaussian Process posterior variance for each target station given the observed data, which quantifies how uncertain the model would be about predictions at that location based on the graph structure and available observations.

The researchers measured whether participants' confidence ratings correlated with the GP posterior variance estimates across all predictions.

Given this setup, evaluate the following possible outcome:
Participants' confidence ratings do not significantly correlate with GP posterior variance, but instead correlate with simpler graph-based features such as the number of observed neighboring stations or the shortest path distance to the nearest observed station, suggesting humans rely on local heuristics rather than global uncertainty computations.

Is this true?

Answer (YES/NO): NO